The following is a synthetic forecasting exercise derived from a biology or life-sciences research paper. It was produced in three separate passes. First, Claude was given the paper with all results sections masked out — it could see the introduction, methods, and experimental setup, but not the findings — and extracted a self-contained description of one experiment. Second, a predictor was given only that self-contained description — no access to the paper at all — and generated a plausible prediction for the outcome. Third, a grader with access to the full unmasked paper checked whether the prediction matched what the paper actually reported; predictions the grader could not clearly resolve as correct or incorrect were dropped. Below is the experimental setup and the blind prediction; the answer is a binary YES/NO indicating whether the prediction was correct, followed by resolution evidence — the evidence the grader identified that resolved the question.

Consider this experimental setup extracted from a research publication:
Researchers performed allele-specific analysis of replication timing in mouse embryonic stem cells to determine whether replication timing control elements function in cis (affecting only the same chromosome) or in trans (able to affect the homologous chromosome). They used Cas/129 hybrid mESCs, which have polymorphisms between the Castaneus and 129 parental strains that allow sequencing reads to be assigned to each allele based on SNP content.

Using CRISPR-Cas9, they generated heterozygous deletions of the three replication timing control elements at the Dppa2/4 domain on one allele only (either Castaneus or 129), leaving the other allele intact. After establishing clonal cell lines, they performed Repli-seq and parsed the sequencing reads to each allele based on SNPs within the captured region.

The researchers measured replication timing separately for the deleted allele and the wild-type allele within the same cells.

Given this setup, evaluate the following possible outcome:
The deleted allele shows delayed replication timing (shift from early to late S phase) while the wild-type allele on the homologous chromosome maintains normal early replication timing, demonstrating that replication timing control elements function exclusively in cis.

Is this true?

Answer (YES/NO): YES